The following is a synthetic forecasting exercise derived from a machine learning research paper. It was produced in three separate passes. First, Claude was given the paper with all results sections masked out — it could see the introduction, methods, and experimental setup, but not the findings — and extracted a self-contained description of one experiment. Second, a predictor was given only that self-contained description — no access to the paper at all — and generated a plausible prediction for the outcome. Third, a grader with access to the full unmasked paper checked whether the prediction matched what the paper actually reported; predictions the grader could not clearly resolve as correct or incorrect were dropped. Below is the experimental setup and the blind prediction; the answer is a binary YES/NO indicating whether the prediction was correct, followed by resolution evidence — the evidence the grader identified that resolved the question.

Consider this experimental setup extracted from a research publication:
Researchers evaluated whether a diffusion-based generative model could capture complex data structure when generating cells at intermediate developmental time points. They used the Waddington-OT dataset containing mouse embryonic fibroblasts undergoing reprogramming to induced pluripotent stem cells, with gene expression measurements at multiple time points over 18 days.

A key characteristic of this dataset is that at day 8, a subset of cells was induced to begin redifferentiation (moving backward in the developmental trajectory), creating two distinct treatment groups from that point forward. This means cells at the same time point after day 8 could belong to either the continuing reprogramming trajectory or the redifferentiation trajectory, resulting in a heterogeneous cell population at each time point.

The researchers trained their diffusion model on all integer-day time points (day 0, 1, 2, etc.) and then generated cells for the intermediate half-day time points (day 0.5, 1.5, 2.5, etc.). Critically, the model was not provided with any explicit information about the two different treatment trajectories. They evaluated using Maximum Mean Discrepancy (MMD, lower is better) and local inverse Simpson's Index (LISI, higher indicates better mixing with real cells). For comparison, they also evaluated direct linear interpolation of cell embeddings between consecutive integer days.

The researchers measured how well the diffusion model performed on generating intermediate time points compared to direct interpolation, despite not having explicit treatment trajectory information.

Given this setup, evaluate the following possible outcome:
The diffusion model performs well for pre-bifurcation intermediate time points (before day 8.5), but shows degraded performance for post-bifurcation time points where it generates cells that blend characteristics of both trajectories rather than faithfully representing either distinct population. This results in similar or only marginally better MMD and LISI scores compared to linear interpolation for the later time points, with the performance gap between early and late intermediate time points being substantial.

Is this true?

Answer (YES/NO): NO